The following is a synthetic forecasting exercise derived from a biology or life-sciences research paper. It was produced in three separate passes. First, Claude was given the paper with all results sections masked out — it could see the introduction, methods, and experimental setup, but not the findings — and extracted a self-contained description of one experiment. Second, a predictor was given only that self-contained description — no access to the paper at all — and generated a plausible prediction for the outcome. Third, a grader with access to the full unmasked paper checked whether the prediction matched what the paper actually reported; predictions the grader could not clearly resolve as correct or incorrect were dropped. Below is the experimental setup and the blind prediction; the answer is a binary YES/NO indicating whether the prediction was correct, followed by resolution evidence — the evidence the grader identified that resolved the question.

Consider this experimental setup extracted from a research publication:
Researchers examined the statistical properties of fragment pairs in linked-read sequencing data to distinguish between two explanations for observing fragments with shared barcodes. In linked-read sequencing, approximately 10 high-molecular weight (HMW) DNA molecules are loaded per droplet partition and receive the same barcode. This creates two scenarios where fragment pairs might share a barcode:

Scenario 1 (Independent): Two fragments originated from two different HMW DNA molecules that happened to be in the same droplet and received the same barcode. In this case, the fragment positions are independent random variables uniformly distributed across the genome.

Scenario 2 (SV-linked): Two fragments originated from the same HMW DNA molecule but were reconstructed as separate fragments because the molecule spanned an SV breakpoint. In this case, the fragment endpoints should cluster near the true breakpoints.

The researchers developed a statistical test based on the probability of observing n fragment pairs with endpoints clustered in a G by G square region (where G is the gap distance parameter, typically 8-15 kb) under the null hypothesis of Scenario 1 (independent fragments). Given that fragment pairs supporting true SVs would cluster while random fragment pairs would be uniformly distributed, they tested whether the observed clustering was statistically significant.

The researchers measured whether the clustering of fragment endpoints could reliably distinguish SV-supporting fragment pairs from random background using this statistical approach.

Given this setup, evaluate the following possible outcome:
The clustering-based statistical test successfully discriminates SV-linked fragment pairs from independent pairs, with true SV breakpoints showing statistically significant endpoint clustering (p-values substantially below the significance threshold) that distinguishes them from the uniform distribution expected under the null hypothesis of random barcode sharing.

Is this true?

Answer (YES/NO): YES